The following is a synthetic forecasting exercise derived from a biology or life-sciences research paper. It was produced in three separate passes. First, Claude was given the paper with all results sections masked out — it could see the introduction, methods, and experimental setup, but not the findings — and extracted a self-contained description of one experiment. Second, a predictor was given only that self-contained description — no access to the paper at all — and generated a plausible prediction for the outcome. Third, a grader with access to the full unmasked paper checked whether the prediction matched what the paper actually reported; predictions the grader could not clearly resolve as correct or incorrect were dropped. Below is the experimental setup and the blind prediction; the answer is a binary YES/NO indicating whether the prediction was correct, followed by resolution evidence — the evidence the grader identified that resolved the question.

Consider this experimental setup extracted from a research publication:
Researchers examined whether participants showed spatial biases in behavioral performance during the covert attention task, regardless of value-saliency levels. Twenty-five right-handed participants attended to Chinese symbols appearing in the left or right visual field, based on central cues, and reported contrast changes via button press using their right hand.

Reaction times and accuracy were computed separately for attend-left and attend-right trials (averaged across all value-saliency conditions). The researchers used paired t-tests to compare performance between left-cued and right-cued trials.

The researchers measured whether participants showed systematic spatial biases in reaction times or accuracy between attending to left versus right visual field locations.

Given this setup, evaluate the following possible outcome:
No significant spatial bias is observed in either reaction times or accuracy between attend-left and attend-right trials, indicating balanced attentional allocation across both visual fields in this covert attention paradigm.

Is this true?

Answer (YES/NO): YES